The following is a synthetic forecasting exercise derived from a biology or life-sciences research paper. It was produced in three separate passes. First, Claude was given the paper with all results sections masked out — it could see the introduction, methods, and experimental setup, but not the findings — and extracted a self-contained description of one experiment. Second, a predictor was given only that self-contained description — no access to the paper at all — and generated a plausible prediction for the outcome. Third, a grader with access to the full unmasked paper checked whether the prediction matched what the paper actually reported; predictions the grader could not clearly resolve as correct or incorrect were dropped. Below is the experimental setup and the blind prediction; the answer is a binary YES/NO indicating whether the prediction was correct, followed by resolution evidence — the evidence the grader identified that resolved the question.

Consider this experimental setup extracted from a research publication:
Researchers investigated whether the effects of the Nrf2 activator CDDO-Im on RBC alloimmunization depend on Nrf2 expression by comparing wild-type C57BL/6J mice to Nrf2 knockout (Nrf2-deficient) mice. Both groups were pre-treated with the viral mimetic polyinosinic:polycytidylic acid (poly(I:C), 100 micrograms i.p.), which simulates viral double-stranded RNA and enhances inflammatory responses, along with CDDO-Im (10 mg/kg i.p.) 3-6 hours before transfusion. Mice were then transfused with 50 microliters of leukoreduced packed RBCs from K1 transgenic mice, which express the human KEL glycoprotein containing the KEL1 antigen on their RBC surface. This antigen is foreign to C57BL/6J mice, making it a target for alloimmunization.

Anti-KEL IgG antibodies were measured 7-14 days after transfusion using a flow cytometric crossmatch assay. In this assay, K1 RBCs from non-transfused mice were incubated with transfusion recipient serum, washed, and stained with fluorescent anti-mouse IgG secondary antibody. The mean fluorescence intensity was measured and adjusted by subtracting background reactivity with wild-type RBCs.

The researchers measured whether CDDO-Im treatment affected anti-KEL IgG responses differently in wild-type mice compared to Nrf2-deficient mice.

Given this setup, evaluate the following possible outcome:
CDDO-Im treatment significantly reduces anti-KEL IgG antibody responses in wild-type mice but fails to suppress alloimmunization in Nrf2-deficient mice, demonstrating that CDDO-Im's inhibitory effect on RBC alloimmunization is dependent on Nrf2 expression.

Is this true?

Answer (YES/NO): YES